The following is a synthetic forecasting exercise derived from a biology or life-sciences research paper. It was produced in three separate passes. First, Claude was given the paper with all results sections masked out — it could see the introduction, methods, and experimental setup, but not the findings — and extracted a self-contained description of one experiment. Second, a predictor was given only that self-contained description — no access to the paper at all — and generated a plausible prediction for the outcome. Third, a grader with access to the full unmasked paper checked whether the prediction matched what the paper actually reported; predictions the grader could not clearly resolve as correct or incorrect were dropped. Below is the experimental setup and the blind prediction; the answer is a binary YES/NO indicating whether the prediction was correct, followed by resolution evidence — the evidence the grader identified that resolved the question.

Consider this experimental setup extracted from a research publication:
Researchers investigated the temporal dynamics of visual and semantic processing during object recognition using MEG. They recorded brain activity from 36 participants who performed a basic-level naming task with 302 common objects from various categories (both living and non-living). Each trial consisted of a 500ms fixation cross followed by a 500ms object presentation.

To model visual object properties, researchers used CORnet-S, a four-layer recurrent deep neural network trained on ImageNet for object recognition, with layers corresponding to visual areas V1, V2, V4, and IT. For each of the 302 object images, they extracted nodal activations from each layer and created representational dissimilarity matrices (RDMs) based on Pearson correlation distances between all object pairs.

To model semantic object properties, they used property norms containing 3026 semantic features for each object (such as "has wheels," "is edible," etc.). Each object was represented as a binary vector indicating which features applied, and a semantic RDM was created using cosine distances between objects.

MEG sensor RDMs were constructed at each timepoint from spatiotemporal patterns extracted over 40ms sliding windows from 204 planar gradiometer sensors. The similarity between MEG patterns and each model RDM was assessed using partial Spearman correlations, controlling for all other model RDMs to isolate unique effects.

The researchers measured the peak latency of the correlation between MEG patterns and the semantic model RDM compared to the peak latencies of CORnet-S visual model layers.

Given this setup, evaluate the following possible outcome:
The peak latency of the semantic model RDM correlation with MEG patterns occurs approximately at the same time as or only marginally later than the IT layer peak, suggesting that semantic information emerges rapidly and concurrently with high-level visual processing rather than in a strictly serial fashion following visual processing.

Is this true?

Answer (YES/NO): YES